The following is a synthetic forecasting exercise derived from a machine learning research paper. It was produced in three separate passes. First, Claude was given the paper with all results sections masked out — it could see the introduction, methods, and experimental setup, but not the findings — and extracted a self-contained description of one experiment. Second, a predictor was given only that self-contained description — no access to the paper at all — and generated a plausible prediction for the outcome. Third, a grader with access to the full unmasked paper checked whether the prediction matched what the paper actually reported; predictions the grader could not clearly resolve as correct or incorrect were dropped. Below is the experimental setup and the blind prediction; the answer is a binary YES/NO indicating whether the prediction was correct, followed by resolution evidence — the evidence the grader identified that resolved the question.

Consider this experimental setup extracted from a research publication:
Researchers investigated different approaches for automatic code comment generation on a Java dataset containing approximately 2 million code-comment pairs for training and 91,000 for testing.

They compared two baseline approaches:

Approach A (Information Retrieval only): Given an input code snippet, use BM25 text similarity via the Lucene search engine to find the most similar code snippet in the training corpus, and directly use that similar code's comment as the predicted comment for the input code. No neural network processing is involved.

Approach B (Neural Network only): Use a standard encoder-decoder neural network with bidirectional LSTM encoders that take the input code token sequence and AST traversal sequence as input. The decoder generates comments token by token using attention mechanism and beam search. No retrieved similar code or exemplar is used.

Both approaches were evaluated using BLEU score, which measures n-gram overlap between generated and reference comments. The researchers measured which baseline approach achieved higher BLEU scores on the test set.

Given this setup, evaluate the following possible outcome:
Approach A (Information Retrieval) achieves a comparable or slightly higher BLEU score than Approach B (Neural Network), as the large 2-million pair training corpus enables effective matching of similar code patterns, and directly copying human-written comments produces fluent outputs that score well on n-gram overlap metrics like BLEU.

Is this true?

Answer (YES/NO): NO